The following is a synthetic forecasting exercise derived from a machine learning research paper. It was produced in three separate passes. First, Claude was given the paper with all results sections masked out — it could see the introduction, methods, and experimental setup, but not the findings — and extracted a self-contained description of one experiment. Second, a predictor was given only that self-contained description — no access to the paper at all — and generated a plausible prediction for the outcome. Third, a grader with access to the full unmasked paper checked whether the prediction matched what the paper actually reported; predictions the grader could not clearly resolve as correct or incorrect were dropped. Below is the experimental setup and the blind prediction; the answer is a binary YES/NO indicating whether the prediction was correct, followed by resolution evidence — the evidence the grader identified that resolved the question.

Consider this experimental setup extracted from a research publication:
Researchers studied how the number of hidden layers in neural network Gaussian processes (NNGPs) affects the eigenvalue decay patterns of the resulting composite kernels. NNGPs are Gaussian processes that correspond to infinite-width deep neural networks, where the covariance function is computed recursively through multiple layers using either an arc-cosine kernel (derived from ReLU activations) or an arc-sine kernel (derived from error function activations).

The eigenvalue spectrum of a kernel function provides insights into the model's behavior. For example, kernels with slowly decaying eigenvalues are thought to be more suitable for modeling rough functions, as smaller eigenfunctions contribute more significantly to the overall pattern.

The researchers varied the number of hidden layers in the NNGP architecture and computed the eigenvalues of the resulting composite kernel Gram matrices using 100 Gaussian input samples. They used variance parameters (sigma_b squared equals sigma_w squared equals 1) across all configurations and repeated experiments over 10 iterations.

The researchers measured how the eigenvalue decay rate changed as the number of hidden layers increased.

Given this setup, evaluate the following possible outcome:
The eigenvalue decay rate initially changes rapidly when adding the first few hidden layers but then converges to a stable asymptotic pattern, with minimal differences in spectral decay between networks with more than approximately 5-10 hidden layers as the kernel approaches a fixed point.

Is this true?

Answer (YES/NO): NO